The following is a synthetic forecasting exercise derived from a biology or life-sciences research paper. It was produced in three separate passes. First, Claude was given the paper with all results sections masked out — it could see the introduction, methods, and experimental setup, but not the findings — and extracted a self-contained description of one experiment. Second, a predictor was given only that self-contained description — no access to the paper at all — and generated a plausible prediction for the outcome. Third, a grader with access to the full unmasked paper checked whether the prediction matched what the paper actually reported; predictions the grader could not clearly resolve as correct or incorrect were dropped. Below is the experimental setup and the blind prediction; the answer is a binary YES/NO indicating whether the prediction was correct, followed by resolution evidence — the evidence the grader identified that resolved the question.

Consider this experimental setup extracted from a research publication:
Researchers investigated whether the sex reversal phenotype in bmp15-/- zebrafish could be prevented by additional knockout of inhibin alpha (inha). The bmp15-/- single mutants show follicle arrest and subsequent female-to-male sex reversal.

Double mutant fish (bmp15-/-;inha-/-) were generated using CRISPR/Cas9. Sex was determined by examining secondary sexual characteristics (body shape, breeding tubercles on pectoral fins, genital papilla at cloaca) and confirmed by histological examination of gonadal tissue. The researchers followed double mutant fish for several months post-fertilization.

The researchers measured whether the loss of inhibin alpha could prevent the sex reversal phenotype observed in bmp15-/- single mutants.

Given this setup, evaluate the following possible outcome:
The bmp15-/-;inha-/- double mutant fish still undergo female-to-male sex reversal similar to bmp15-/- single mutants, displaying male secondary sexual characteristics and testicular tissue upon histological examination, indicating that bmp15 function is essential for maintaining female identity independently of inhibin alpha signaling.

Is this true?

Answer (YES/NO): NO